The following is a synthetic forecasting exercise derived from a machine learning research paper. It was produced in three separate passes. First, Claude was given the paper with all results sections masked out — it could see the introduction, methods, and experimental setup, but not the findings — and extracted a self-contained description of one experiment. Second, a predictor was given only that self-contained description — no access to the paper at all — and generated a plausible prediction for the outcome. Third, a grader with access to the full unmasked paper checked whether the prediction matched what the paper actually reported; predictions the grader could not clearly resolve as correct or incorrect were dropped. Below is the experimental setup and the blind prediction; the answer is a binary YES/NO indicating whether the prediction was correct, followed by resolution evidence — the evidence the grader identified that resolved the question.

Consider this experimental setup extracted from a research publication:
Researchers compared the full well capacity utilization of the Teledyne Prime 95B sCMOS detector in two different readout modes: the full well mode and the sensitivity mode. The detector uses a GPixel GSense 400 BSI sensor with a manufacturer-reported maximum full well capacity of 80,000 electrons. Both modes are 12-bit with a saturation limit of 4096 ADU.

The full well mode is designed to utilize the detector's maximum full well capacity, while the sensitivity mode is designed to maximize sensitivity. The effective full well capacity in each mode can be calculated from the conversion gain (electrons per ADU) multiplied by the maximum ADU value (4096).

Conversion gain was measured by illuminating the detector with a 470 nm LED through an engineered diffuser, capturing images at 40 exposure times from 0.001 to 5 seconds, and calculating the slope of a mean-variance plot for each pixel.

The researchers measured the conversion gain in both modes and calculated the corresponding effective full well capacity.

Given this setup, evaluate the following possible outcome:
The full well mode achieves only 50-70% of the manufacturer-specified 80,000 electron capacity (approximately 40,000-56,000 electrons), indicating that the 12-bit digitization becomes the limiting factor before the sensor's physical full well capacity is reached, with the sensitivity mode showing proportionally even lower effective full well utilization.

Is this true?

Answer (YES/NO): NO